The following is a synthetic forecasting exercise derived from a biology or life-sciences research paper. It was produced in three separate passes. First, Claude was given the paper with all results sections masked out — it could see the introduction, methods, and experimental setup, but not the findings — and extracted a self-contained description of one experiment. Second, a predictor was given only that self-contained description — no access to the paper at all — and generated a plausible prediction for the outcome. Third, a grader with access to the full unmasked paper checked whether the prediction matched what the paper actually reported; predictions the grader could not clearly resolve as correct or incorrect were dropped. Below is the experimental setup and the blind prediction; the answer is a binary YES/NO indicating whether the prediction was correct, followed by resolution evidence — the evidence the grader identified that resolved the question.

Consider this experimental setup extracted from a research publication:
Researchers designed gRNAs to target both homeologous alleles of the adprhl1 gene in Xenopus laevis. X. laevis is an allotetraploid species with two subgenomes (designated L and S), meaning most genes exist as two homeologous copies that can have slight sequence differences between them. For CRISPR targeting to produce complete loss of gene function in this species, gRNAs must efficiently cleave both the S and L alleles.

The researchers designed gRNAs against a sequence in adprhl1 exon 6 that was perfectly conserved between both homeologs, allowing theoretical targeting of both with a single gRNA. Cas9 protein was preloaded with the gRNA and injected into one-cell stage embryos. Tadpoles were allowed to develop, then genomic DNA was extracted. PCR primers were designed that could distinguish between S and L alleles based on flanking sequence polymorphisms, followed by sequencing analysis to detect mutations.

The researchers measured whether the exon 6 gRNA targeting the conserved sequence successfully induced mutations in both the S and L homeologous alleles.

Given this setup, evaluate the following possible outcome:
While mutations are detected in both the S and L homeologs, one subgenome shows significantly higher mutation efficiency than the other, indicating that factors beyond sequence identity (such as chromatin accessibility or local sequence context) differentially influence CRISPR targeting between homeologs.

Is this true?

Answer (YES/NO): NO